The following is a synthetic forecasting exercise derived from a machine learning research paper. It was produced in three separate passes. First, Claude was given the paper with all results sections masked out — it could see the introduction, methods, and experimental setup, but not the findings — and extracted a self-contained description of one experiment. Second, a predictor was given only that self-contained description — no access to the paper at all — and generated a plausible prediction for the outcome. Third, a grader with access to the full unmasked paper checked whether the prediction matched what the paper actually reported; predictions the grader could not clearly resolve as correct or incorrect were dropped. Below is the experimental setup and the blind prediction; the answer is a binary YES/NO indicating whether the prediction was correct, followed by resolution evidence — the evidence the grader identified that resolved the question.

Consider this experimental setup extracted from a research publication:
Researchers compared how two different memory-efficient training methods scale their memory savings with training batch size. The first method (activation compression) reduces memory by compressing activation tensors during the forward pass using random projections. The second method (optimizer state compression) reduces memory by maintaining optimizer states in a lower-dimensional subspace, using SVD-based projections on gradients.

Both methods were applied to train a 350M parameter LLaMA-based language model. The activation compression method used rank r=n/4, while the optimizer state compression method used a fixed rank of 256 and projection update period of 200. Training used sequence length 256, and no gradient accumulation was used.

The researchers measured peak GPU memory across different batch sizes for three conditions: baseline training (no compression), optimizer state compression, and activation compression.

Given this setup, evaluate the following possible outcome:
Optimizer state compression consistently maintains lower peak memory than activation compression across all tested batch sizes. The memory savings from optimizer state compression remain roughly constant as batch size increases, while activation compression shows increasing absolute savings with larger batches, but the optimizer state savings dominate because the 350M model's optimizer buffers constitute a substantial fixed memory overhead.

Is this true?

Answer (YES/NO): NO